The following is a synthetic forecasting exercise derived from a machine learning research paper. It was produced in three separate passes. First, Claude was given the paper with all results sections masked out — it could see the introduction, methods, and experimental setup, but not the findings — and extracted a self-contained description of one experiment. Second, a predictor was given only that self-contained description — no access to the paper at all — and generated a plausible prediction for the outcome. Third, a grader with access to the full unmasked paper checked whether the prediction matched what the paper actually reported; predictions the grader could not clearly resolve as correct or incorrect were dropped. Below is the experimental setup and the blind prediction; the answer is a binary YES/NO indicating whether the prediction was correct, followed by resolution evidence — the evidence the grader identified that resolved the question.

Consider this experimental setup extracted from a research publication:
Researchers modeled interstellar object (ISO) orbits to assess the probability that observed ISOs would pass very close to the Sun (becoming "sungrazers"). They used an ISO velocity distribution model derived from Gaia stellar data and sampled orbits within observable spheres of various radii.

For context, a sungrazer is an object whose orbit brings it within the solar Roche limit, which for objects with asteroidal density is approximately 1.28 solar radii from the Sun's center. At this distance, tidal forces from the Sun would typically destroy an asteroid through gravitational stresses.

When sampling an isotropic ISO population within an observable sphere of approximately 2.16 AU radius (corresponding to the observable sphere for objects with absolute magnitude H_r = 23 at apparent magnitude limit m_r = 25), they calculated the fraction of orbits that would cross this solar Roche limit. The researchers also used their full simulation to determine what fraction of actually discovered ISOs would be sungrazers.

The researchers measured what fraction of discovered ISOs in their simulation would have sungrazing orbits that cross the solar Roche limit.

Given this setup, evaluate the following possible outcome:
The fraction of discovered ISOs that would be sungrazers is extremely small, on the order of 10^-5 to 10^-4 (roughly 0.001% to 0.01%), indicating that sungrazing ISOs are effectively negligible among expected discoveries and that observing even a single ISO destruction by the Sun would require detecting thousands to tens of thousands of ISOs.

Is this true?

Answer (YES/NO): NO